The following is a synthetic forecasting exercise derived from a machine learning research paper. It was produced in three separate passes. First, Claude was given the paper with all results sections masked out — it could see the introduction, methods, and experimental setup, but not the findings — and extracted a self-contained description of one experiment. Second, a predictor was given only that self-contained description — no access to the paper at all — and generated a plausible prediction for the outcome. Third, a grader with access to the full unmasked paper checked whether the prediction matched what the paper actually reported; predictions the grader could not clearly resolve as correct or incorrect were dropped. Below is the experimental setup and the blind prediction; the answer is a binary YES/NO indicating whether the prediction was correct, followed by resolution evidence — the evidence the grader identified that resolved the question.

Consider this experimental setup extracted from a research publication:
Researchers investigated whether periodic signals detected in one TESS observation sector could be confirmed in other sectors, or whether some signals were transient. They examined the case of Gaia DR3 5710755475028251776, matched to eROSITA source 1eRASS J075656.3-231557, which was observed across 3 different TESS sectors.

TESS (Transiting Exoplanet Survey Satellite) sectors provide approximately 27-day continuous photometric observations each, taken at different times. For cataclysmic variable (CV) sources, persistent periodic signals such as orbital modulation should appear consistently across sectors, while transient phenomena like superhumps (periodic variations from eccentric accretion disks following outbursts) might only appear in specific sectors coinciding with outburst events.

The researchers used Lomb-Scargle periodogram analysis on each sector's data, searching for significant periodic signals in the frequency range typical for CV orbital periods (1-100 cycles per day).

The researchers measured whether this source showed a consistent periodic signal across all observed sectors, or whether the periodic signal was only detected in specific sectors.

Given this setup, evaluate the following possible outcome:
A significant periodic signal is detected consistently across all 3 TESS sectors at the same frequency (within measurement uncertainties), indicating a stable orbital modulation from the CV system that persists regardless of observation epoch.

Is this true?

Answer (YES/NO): NO